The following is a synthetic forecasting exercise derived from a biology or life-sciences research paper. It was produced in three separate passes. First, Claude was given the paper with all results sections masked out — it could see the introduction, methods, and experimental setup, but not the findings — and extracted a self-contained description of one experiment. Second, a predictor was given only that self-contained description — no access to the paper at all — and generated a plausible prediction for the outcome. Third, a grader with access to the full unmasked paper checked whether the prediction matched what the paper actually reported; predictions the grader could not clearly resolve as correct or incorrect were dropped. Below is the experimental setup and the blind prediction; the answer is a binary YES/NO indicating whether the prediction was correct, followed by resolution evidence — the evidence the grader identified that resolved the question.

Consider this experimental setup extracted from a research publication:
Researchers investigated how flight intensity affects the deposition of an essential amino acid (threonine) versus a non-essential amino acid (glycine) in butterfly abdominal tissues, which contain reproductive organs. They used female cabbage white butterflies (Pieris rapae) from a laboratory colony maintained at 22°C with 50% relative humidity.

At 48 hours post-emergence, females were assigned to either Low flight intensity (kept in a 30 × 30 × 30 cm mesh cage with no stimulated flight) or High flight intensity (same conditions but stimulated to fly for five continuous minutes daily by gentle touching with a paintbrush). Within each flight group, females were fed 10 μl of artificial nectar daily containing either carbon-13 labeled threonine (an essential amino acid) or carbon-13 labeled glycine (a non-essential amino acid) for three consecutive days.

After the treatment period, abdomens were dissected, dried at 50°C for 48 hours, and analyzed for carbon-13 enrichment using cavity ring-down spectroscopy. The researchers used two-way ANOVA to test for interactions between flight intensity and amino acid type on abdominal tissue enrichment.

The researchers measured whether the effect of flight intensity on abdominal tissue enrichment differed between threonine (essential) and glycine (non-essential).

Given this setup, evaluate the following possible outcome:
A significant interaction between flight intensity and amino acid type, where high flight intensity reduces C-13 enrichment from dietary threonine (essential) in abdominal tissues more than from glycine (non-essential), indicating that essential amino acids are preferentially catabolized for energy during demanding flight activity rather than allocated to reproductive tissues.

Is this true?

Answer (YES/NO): NO